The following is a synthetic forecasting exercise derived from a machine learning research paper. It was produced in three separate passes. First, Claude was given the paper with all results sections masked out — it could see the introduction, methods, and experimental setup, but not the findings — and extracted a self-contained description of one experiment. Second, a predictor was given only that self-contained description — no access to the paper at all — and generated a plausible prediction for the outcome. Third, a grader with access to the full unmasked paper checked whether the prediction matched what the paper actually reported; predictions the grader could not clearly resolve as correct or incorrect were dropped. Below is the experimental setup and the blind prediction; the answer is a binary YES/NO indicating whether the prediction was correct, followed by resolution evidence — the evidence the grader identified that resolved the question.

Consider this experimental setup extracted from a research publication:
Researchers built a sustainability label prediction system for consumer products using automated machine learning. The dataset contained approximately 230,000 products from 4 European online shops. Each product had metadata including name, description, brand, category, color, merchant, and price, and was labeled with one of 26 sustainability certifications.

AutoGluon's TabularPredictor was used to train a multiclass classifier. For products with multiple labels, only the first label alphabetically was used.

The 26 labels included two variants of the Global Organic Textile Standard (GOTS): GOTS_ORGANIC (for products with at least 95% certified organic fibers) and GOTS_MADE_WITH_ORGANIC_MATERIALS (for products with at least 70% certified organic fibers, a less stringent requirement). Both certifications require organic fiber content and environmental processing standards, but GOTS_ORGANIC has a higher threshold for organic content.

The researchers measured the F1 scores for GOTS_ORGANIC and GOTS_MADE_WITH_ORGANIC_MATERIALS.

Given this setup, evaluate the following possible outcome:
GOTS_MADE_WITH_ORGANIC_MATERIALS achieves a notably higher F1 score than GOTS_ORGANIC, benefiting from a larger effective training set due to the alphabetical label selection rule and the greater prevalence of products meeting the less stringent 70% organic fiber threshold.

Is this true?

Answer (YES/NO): NO